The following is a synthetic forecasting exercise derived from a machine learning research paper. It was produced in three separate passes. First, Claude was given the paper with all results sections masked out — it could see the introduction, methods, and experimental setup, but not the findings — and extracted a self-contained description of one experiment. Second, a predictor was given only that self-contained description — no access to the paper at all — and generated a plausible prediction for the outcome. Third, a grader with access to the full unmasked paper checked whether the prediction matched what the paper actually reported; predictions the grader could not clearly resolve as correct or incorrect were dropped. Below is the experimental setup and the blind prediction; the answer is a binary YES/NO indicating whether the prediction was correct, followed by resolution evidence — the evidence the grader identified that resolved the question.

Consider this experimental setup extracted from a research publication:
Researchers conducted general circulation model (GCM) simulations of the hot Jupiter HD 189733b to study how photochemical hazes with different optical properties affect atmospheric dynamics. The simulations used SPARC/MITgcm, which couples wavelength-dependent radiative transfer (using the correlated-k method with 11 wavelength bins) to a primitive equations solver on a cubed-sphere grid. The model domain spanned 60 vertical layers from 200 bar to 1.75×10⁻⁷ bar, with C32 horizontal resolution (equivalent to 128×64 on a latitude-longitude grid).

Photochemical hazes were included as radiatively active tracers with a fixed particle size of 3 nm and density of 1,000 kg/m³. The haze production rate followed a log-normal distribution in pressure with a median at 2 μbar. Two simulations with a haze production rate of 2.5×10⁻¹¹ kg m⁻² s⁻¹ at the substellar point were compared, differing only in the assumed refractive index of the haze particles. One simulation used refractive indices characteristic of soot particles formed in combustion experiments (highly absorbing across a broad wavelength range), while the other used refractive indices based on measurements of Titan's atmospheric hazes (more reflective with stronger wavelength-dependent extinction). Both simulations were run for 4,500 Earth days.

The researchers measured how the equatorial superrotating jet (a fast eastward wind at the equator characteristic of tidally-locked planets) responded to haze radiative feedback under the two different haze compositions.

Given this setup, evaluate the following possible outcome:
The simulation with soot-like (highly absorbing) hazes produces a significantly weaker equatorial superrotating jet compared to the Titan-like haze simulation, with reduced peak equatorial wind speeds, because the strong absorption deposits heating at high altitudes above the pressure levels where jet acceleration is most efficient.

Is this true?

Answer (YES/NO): YES